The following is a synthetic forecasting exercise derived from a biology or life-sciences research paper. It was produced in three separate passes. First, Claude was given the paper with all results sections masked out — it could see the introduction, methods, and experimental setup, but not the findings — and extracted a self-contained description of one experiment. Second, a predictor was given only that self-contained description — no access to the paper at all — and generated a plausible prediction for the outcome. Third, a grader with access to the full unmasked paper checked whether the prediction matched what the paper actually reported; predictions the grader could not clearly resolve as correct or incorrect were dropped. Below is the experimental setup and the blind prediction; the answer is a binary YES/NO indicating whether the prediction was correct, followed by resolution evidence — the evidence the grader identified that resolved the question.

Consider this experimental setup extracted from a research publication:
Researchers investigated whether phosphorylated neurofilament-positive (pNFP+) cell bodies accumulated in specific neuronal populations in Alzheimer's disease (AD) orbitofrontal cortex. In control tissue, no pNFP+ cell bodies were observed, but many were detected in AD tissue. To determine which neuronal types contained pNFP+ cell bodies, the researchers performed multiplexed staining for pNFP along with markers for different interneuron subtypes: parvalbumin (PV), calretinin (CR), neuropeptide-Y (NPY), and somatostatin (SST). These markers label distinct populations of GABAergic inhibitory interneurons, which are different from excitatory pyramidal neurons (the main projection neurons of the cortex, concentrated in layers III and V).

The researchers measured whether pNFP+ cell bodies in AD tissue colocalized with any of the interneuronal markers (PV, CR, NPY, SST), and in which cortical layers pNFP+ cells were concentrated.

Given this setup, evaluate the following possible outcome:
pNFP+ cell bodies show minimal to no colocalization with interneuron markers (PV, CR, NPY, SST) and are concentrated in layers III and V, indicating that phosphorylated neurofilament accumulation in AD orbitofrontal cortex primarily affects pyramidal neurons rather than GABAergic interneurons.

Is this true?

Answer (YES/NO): YES